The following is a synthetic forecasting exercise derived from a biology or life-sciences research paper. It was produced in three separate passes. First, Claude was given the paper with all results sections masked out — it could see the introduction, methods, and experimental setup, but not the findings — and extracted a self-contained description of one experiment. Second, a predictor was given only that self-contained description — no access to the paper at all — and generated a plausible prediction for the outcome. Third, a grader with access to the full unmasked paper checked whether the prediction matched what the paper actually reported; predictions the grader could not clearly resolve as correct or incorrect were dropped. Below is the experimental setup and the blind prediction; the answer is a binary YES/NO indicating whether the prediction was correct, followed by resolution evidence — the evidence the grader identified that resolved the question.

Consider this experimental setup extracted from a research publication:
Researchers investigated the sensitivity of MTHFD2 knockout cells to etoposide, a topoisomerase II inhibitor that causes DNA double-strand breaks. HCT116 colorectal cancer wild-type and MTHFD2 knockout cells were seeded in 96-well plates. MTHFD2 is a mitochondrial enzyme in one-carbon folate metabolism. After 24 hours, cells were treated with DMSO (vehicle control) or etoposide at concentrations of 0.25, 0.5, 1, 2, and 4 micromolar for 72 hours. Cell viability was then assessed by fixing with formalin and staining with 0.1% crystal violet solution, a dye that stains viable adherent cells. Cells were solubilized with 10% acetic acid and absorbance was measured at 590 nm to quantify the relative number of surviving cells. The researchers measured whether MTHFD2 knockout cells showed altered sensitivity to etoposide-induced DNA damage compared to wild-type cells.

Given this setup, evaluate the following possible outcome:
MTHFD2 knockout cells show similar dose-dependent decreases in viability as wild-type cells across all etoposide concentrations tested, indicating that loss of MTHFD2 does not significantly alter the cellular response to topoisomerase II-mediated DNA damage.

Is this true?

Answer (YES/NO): NO